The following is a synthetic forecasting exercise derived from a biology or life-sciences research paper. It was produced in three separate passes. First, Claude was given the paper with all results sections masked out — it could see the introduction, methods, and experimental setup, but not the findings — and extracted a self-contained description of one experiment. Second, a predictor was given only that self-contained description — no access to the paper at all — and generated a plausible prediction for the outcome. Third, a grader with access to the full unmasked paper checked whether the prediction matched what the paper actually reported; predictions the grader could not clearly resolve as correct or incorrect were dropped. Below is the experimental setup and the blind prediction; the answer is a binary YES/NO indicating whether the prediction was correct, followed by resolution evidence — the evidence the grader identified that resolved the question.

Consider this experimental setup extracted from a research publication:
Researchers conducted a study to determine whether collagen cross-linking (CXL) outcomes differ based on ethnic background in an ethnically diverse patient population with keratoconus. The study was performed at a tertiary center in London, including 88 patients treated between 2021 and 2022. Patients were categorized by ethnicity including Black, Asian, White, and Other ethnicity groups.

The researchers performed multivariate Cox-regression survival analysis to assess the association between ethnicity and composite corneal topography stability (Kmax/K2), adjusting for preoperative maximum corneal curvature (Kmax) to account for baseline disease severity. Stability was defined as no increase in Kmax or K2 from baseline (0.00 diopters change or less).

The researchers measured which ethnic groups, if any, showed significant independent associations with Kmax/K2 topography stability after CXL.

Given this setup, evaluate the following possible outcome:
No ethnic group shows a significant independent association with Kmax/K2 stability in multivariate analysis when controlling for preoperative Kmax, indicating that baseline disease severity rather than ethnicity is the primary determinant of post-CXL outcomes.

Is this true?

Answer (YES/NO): NO